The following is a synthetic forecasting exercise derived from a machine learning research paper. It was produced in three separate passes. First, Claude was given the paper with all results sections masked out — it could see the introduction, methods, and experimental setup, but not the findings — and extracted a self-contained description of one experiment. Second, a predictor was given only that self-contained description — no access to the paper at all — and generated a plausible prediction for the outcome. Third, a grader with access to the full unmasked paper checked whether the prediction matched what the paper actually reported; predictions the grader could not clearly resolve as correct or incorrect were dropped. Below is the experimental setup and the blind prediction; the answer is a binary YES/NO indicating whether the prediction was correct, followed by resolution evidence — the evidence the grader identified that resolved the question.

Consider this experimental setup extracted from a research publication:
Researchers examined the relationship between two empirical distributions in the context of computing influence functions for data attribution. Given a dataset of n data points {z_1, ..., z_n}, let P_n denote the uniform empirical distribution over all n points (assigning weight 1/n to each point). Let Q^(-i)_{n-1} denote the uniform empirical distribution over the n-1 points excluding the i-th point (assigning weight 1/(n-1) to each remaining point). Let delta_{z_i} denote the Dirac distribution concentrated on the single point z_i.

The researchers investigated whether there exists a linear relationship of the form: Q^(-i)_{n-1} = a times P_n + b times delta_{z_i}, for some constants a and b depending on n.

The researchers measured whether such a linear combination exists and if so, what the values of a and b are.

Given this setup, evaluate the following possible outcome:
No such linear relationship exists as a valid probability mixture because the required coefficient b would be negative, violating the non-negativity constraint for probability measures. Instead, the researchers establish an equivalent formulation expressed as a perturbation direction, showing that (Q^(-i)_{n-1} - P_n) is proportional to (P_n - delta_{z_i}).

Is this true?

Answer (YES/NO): NO